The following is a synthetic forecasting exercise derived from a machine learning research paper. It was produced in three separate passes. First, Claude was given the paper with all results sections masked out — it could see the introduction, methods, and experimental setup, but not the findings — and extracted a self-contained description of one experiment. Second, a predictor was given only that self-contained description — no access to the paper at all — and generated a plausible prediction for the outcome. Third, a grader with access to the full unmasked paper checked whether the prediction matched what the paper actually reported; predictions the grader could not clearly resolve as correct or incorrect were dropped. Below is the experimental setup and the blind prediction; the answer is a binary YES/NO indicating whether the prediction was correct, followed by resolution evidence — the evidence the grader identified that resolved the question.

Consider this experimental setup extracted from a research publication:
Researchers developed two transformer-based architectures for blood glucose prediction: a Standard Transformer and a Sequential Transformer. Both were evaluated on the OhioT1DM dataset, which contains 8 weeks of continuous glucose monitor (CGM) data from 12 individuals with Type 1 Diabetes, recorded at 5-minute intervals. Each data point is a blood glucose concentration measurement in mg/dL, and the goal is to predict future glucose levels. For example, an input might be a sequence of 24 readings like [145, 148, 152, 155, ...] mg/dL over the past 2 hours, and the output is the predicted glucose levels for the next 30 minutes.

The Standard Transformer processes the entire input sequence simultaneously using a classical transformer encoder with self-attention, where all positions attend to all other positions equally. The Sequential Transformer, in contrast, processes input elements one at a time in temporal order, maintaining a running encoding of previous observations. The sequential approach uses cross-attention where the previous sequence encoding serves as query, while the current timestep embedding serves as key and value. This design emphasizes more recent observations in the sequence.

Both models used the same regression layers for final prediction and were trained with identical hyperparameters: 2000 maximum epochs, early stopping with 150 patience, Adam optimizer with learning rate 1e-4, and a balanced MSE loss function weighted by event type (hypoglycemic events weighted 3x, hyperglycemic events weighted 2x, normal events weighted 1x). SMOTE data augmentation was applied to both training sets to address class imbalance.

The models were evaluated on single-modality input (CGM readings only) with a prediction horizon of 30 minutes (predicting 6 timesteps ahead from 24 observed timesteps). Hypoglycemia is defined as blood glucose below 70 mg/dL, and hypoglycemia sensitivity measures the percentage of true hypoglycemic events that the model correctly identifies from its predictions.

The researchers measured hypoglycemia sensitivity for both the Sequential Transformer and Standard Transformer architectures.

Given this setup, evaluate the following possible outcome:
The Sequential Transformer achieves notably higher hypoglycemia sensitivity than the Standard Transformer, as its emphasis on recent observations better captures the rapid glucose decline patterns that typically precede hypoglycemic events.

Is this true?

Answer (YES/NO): YES